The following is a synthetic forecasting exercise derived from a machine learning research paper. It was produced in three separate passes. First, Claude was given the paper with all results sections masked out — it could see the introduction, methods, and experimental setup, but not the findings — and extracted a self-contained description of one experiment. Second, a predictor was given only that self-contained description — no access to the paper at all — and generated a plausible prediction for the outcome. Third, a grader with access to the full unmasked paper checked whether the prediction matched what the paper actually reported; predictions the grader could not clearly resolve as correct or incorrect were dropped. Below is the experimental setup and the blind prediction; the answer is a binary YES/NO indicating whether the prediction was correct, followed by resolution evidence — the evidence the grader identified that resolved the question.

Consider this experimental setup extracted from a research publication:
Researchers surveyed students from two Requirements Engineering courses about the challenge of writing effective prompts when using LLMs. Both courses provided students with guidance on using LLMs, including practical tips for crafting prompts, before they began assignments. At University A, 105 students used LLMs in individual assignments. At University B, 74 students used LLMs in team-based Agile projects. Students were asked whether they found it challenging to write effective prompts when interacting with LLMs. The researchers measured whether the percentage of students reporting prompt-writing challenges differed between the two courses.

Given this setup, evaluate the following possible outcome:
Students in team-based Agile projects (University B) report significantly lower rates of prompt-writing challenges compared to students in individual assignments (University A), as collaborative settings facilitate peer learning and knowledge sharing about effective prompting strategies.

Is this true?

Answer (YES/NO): NO